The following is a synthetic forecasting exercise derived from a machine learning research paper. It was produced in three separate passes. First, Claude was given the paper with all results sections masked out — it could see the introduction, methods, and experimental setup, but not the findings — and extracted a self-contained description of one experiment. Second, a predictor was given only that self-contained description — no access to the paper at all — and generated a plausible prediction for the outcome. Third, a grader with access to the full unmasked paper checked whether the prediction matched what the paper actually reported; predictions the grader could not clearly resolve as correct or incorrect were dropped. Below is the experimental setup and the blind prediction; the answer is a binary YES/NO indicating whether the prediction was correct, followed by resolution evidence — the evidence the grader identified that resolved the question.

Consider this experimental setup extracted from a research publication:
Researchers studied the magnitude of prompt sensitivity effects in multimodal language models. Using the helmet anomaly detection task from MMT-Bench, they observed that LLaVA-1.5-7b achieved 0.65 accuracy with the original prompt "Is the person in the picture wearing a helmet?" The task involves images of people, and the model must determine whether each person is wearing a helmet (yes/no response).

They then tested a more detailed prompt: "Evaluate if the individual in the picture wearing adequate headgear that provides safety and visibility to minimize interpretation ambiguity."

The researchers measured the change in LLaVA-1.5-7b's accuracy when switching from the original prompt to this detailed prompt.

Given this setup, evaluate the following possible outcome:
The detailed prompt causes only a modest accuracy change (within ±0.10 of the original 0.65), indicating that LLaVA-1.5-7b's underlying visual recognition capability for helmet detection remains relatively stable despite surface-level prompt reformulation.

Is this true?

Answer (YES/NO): NO